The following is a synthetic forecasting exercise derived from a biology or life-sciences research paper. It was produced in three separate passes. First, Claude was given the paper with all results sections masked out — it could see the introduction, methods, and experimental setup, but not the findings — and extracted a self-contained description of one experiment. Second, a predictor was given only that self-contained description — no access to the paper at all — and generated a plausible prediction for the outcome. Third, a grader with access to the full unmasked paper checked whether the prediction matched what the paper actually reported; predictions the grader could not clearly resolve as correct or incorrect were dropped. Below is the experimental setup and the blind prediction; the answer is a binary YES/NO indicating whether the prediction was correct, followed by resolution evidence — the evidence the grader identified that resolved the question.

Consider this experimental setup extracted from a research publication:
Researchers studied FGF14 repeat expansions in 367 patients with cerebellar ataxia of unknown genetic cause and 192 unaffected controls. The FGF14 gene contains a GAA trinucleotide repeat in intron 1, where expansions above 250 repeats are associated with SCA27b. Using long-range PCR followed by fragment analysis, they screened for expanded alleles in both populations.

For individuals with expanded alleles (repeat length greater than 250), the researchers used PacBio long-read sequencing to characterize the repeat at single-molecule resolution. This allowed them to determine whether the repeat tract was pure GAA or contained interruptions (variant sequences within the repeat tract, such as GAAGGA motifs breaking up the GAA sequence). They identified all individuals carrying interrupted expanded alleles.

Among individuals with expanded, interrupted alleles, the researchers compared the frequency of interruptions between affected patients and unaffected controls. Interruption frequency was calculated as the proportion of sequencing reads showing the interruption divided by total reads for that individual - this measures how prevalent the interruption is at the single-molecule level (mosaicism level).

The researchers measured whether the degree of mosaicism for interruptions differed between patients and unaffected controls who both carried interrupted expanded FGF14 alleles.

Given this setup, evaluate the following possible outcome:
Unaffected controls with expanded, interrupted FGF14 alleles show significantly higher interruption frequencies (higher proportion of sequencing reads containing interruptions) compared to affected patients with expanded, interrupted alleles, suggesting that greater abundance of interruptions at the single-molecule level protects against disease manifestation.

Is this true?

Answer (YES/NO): YES